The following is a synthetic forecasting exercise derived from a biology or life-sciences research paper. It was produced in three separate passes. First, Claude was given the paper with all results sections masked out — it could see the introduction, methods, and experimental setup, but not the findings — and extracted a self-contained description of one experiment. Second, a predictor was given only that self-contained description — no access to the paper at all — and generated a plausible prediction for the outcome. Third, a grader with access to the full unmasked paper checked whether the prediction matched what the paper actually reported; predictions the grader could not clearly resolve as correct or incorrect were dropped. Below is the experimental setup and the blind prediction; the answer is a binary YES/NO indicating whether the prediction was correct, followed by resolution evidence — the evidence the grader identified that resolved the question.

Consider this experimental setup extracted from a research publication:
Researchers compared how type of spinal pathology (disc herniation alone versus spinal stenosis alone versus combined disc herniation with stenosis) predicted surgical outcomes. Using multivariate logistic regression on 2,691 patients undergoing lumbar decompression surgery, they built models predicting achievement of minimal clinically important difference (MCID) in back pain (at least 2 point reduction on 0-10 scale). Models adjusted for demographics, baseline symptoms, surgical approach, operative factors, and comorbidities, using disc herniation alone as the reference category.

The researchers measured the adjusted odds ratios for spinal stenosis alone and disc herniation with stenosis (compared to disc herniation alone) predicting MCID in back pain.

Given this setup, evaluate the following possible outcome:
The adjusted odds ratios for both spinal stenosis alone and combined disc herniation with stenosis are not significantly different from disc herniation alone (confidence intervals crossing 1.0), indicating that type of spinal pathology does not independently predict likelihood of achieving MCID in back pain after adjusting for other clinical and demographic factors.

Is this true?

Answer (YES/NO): NO